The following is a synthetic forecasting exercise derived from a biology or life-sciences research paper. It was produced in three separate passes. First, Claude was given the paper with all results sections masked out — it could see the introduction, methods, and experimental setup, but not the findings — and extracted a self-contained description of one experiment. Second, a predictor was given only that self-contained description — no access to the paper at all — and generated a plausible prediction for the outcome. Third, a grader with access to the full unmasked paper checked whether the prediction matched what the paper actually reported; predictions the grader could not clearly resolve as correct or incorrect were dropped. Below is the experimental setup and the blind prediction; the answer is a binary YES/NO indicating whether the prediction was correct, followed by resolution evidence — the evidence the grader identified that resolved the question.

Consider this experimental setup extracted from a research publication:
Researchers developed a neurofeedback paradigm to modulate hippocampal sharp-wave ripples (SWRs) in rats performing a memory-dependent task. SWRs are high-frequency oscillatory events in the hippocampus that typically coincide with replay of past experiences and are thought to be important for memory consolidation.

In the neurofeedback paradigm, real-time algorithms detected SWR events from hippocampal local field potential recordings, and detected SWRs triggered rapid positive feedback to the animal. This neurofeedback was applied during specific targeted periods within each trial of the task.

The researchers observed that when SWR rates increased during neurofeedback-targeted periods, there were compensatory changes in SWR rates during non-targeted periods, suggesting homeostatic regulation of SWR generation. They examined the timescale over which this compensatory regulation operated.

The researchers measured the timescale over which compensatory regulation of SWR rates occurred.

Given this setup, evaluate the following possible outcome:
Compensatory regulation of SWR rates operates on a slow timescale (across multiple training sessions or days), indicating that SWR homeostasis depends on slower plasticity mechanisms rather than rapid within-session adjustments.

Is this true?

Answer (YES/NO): NO